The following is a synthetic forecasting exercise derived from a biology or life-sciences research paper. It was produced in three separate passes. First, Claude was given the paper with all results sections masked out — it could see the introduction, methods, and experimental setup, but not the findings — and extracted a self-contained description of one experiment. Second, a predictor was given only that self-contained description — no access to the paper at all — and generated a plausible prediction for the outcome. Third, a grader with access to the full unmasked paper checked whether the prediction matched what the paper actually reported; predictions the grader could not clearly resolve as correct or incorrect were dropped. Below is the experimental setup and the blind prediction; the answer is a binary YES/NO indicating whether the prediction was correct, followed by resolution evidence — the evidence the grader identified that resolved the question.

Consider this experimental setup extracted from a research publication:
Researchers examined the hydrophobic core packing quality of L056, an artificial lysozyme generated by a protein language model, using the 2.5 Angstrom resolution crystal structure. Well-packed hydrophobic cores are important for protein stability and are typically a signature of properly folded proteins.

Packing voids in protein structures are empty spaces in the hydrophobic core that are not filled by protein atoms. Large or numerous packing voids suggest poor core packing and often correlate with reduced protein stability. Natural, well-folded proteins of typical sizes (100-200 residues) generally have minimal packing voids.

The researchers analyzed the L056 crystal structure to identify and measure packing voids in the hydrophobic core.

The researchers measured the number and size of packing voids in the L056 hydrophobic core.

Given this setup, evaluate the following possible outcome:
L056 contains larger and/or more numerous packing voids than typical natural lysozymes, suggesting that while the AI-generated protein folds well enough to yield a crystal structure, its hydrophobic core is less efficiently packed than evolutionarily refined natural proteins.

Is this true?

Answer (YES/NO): NO